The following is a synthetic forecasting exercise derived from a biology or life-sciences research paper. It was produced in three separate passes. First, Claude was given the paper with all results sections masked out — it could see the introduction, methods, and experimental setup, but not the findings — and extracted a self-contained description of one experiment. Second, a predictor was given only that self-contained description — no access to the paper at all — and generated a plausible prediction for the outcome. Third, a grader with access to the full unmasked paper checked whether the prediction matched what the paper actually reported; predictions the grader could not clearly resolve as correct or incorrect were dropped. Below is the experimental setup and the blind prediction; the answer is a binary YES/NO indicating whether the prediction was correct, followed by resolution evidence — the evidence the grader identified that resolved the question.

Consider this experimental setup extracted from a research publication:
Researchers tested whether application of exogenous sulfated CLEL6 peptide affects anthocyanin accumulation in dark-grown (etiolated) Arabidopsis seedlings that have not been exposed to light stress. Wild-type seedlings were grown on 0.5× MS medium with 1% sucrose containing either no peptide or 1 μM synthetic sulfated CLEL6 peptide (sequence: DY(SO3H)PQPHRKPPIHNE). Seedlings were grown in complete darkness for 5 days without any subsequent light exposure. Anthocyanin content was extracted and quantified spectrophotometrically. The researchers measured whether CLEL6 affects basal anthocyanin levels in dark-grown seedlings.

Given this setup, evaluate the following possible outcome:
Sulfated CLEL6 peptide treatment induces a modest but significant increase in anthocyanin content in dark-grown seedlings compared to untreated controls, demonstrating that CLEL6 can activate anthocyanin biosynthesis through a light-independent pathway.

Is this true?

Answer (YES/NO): NO